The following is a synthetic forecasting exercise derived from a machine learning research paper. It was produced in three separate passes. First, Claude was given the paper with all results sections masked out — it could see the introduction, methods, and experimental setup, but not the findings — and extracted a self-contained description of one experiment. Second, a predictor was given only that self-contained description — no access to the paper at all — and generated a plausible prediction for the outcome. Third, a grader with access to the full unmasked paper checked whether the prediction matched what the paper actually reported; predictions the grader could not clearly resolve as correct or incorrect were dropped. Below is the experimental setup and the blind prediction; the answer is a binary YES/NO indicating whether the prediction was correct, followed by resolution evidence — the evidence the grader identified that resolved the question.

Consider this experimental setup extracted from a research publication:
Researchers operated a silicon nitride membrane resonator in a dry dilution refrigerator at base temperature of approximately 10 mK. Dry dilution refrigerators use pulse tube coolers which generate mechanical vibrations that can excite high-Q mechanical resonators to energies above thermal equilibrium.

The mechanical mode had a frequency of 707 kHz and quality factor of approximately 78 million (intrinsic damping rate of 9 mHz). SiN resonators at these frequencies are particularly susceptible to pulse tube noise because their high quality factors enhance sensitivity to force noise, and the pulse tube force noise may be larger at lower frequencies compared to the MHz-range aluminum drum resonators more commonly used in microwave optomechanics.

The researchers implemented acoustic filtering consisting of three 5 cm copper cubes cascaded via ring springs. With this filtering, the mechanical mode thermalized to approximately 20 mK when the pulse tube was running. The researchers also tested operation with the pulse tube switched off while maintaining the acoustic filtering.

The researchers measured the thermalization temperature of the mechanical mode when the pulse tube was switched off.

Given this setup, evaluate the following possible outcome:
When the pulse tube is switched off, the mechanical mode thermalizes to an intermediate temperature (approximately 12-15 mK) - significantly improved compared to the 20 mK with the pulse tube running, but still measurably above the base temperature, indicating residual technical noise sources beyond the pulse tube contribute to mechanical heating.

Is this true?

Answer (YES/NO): NO